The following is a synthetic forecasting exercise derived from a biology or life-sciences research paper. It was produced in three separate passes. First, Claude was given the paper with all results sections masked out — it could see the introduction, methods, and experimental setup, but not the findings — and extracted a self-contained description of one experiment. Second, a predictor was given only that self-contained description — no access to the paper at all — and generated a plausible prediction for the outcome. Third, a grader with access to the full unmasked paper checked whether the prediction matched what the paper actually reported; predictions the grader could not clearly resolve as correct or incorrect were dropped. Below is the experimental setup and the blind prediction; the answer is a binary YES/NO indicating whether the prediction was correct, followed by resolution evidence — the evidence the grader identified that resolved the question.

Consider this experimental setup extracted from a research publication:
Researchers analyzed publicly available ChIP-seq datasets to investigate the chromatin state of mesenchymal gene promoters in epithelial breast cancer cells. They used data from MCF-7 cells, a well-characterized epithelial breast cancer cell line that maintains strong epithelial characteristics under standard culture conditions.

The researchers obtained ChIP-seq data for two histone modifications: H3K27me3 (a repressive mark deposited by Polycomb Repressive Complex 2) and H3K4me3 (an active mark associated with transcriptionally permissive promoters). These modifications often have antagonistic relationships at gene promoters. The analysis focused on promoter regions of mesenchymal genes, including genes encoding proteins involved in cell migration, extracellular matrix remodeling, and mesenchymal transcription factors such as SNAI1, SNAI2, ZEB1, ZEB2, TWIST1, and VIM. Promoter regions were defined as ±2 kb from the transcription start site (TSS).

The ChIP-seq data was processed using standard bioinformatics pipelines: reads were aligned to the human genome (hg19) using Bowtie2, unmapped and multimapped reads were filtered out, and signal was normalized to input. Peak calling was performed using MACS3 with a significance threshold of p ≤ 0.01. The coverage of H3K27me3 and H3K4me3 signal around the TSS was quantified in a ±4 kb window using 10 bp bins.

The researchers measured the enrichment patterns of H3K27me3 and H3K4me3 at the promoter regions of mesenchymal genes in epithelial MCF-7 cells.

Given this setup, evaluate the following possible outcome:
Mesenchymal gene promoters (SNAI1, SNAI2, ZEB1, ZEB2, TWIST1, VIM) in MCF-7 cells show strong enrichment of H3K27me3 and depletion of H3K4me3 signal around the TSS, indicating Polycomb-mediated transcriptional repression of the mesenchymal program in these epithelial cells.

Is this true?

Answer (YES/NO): NO